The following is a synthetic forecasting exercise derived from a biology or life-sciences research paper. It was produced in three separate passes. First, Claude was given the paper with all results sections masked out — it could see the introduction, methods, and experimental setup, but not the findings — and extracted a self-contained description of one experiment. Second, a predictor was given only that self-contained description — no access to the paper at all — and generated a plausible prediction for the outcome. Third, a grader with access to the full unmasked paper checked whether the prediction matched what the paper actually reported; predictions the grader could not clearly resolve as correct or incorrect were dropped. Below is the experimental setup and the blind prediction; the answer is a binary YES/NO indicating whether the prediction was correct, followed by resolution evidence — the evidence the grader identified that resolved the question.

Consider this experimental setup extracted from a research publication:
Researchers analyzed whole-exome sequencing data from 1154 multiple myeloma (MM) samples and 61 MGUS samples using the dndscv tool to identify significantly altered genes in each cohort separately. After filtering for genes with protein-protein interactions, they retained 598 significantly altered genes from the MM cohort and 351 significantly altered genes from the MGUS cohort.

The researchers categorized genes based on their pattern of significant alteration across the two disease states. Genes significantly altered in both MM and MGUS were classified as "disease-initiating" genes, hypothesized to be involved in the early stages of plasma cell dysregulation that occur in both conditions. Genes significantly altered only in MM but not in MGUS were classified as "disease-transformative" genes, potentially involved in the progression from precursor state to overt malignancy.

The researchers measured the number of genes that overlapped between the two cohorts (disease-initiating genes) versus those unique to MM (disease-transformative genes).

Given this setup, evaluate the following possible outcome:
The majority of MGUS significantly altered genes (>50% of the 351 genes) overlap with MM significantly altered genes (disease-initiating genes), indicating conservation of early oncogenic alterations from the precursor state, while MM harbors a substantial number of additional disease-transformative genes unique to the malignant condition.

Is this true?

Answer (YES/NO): NO